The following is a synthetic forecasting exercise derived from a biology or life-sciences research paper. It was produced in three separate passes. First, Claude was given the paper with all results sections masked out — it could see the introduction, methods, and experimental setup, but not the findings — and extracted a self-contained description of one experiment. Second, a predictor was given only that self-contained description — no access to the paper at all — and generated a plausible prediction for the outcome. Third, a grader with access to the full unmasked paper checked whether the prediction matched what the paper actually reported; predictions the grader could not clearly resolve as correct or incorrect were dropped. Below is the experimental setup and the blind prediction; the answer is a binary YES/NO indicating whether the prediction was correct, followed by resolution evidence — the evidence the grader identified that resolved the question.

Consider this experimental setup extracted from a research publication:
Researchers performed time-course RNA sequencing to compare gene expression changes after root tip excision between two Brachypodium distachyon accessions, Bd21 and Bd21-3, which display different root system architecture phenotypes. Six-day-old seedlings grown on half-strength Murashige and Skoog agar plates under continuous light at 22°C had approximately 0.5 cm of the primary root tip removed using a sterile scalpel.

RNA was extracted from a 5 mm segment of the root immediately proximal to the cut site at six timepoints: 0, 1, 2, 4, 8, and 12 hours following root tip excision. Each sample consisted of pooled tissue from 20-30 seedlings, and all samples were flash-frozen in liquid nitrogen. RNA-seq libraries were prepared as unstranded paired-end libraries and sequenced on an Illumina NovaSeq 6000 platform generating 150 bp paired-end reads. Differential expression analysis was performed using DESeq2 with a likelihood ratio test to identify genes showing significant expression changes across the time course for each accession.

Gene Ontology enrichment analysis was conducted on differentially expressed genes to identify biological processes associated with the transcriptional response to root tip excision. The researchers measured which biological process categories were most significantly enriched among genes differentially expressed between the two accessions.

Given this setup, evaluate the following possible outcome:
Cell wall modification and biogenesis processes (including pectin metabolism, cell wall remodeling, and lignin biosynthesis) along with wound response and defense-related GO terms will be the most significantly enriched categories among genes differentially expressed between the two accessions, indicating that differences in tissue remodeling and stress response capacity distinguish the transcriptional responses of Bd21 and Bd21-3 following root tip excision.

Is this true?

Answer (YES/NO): NO